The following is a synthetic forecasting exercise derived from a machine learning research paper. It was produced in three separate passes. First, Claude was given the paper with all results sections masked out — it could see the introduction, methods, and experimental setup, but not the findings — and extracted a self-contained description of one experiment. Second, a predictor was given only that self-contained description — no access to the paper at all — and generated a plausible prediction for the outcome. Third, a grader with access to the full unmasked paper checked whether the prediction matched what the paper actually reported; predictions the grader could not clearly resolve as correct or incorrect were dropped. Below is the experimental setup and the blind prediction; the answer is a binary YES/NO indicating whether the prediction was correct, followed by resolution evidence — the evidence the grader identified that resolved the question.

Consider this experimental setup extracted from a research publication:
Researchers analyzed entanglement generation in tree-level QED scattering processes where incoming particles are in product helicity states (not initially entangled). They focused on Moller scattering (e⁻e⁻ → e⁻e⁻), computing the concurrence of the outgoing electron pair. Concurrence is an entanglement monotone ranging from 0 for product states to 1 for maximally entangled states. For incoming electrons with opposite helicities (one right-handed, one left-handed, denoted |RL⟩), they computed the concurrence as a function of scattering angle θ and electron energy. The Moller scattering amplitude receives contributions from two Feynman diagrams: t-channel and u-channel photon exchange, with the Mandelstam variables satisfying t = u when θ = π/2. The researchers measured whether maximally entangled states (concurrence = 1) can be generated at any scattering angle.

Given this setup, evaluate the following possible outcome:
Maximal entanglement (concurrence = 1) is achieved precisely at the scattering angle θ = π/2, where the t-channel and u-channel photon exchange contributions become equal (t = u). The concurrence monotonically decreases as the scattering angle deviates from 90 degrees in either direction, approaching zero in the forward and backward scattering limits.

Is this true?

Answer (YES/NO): YES